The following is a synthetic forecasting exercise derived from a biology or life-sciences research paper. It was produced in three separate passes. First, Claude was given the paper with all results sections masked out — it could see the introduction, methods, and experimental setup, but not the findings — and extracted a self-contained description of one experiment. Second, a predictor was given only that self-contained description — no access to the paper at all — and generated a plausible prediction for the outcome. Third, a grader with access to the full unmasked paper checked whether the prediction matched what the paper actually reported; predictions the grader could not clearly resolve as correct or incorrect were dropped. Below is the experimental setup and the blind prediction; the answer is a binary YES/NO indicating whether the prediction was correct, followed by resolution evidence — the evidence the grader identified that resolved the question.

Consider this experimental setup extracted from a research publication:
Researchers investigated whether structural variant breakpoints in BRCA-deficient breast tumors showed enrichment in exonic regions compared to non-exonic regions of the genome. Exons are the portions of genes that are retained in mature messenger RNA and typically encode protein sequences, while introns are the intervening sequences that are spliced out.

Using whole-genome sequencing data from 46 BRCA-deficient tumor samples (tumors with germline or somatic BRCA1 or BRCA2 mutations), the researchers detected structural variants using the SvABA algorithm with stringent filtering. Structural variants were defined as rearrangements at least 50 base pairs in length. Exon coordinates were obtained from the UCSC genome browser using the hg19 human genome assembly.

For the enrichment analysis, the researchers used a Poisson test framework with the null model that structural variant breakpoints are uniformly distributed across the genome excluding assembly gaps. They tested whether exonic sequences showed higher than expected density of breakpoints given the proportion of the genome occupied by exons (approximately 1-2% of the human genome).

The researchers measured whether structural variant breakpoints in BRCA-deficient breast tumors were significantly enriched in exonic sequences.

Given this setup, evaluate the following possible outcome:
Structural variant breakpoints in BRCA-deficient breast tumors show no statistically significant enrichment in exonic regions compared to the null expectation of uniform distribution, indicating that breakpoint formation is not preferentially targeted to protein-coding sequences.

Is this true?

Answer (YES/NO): NO